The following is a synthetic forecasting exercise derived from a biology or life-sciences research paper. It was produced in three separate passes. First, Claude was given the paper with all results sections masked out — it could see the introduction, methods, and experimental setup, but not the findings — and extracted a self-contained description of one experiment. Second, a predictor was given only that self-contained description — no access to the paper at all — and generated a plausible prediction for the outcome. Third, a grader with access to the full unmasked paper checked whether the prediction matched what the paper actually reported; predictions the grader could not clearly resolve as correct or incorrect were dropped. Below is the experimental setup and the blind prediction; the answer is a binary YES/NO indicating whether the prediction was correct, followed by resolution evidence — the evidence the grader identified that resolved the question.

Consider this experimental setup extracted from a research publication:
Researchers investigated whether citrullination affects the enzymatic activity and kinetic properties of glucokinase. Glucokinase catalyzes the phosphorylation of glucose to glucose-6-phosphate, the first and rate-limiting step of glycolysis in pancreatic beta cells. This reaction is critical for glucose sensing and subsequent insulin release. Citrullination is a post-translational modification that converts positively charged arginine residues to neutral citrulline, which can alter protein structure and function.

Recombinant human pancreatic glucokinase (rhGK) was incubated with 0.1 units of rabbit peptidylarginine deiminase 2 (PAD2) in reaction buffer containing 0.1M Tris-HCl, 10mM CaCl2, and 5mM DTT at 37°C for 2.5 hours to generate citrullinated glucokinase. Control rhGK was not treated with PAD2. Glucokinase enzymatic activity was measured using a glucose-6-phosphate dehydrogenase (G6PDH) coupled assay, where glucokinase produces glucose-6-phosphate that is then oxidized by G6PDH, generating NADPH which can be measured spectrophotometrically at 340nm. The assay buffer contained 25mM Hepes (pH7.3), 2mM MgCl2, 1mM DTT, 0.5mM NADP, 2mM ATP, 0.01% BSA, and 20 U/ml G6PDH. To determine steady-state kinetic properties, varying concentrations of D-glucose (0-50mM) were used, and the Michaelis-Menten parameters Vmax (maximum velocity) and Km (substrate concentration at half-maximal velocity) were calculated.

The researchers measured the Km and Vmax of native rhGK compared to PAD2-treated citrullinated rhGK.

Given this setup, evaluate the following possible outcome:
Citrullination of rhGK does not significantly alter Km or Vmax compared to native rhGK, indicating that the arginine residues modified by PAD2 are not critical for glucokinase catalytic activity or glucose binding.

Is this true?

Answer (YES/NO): NO